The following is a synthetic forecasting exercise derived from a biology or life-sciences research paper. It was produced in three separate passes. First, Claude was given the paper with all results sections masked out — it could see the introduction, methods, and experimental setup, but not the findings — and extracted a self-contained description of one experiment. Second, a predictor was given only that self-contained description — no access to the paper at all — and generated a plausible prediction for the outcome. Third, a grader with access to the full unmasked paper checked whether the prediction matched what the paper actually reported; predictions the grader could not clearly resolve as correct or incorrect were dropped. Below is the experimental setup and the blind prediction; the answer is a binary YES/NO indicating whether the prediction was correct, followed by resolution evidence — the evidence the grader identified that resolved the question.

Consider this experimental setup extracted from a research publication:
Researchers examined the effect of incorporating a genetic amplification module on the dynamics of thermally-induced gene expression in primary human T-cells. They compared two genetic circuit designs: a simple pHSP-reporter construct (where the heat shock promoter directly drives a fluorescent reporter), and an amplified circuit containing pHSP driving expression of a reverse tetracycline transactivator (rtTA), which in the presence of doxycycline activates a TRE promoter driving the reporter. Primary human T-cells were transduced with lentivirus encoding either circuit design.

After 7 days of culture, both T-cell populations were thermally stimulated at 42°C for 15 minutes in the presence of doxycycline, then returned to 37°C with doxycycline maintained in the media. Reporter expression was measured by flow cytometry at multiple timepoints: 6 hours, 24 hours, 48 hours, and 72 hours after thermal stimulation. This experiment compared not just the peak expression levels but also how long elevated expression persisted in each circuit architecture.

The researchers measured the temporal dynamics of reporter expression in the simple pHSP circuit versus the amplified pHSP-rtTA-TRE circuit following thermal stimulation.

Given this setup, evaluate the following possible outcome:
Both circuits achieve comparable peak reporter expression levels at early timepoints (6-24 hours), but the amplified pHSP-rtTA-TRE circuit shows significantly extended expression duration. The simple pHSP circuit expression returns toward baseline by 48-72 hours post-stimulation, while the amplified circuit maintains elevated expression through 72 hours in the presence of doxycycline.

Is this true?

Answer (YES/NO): NO